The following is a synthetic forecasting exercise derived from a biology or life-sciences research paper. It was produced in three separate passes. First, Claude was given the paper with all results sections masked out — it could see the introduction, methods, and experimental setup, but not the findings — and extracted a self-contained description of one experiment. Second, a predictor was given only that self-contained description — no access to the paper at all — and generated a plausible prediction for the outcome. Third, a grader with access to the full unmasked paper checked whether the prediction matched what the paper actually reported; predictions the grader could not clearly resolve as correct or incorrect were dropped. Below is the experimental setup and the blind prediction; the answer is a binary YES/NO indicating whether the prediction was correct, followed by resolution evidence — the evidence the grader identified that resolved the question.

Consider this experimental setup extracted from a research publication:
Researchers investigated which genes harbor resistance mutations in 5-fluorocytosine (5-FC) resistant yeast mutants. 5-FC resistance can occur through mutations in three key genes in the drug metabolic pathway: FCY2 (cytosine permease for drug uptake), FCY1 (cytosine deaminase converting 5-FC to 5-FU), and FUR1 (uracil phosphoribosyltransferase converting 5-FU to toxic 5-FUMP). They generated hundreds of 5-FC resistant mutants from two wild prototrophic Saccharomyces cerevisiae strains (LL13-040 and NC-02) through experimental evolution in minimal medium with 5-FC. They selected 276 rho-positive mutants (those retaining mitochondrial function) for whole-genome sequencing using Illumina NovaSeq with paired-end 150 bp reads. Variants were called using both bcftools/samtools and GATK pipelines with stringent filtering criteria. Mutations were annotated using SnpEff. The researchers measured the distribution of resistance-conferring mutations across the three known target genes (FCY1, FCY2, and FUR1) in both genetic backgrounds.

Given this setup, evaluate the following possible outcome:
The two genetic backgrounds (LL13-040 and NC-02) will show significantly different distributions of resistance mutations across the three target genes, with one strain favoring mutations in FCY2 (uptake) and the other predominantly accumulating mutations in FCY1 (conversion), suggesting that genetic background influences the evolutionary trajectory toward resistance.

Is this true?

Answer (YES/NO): NO